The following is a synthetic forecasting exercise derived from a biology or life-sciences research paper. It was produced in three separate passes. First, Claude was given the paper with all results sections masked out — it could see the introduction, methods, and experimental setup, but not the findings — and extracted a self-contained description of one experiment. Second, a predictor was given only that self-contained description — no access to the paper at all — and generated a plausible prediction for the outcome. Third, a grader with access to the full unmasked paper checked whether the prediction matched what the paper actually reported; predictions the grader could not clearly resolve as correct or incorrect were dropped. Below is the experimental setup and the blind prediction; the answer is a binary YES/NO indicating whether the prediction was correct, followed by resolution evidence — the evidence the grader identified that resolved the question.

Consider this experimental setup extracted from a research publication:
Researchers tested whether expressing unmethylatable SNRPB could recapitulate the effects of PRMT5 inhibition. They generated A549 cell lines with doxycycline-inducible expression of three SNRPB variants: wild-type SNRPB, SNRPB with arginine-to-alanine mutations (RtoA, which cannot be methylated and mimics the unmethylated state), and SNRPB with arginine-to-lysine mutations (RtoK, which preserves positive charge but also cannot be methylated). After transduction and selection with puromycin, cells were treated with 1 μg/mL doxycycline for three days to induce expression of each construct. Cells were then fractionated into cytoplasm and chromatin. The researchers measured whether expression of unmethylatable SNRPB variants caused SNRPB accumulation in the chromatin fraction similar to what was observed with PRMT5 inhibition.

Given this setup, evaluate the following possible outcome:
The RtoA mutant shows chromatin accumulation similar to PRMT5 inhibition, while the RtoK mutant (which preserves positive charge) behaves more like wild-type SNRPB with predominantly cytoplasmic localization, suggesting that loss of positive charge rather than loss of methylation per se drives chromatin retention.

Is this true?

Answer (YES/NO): NO